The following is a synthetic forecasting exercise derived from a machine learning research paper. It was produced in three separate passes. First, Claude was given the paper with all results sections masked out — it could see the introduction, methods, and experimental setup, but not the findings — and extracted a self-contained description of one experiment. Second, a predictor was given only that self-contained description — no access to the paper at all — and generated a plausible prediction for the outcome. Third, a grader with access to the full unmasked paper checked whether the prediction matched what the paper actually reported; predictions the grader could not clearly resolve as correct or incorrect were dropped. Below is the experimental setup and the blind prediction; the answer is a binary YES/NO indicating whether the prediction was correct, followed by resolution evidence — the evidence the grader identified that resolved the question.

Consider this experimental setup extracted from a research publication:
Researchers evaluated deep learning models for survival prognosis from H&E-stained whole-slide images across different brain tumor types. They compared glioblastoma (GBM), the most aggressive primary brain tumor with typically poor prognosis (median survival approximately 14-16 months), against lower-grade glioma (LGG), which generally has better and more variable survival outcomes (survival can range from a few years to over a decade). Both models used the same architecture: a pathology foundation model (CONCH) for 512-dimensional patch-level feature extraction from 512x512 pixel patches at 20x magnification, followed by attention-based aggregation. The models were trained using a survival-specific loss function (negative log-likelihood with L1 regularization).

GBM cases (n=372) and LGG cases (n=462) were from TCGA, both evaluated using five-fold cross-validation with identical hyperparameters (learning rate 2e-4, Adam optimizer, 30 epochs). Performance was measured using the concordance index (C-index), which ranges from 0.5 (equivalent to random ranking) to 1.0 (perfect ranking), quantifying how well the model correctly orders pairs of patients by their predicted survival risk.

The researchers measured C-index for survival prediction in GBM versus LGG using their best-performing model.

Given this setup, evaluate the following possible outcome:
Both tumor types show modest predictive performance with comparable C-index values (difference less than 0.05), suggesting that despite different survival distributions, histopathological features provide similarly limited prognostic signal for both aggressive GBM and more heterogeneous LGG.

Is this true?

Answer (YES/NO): NO